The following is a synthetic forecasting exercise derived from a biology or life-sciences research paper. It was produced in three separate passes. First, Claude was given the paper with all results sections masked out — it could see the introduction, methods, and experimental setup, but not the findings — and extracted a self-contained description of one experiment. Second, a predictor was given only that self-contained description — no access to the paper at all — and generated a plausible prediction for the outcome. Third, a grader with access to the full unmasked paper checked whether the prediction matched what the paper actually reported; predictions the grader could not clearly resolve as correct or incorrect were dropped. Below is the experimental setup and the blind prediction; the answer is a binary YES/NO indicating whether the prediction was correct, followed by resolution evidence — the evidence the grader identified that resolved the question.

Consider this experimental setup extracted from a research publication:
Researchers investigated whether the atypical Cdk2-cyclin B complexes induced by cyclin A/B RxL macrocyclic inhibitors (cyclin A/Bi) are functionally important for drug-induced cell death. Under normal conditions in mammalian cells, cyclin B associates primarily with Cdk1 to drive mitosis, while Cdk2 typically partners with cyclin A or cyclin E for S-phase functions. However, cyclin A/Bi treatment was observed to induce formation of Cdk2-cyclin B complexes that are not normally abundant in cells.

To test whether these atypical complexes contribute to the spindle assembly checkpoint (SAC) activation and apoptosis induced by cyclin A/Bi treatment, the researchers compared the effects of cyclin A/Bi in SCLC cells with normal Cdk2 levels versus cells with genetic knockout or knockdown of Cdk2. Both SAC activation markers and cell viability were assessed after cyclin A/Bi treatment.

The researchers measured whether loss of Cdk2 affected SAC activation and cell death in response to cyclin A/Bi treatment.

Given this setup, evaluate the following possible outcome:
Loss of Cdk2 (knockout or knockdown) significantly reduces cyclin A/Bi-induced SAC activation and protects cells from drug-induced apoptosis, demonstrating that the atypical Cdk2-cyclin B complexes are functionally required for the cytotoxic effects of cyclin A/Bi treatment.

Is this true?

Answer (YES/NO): YES